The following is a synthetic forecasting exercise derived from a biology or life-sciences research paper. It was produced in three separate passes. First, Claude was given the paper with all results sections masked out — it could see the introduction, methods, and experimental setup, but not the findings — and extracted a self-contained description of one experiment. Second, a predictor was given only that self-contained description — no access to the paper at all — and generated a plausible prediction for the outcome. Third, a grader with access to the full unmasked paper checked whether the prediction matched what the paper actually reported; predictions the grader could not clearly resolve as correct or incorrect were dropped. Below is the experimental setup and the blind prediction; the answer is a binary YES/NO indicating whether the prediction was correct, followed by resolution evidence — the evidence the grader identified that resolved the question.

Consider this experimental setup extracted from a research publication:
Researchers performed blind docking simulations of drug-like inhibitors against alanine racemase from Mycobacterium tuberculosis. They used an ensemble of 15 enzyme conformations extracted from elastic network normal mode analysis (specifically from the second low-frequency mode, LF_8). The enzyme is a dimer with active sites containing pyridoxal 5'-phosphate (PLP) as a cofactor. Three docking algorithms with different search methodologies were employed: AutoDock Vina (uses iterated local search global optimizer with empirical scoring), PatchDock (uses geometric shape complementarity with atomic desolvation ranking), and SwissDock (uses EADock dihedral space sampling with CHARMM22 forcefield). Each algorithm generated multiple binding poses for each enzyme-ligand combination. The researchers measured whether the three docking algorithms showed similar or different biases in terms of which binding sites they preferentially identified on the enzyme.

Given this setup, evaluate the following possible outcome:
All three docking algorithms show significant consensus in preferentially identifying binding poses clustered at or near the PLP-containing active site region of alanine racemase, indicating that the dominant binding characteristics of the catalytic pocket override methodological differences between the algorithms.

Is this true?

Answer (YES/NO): NO